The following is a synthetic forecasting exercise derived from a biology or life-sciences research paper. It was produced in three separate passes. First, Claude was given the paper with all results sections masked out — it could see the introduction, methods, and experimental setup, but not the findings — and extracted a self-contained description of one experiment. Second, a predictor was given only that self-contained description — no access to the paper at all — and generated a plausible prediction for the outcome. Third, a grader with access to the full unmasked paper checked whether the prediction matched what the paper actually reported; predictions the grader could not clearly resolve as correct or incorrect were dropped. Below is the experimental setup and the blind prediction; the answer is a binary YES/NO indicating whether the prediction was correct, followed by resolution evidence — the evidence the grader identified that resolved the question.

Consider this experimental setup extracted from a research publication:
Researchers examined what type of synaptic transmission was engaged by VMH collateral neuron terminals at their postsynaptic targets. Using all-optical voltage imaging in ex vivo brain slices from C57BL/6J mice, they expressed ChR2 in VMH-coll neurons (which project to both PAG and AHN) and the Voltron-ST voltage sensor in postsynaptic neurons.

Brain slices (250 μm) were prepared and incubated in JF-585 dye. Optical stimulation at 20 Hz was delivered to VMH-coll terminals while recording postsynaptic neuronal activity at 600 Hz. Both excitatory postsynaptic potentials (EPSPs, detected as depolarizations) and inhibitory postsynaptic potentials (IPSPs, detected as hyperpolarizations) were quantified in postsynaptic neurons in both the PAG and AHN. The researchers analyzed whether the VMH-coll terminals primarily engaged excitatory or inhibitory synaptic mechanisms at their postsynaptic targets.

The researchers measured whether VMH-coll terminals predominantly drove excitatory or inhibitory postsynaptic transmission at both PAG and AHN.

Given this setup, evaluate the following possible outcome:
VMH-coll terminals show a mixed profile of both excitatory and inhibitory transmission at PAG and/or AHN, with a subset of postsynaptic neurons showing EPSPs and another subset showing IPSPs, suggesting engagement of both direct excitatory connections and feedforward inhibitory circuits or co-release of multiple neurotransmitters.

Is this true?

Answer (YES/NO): YES